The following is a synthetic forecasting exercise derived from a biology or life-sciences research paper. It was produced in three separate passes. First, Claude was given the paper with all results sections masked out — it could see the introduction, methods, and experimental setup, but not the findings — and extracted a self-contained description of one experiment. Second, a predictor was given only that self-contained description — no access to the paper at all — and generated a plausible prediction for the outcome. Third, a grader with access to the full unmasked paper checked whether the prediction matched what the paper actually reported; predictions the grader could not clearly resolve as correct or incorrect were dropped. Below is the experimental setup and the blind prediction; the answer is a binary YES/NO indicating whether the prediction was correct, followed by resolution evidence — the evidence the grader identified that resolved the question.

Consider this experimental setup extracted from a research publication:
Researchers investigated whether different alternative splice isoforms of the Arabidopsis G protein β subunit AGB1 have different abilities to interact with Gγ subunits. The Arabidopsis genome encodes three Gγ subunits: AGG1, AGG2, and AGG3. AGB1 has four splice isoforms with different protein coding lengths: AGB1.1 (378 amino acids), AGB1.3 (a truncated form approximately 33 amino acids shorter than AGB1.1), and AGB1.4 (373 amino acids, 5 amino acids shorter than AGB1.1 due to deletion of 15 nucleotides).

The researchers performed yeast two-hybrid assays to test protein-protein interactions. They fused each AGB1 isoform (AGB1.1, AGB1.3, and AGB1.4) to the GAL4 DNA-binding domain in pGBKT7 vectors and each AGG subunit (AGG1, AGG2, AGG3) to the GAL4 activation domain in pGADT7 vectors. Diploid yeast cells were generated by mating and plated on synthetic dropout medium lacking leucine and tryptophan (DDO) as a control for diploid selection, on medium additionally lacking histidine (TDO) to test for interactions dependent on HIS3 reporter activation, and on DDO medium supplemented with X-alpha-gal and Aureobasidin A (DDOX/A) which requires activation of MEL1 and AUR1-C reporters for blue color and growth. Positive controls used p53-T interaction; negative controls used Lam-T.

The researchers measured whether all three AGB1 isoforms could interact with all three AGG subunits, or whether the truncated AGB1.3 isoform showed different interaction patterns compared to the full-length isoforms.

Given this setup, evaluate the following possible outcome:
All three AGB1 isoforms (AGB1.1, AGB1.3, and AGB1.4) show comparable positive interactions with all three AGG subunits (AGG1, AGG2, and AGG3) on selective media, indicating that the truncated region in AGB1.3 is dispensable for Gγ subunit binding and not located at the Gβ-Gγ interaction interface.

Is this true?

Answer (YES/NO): NO